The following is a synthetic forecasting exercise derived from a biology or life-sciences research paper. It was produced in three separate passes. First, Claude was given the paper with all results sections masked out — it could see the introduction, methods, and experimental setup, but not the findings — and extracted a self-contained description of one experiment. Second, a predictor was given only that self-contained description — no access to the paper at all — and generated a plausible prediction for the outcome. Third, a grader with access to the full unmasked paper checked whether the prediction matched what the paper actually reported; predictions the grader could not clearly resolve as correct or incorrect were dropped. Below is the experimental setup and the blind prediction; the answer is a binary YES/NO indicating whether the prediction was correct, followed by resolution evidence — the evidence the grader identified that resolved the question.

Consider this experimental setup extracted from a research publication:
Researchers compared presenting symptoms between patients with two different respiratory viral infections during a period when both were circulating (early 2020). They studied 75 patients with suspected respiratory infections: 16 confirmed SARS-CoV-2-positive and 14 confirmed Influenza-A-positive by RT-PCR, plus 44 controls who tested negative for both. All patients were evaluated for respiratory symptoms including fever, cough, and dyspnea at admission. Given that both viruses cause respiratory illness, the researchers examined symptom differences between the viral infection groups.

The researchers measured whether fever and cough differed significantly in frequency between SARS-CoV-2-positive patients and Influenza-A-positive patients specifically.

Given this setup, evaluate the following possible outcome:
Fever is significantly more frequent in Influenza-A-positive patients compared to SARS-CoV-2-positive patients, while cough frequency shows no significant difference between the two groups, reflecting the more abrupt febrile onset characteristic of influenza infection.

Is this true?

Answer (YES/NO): NO